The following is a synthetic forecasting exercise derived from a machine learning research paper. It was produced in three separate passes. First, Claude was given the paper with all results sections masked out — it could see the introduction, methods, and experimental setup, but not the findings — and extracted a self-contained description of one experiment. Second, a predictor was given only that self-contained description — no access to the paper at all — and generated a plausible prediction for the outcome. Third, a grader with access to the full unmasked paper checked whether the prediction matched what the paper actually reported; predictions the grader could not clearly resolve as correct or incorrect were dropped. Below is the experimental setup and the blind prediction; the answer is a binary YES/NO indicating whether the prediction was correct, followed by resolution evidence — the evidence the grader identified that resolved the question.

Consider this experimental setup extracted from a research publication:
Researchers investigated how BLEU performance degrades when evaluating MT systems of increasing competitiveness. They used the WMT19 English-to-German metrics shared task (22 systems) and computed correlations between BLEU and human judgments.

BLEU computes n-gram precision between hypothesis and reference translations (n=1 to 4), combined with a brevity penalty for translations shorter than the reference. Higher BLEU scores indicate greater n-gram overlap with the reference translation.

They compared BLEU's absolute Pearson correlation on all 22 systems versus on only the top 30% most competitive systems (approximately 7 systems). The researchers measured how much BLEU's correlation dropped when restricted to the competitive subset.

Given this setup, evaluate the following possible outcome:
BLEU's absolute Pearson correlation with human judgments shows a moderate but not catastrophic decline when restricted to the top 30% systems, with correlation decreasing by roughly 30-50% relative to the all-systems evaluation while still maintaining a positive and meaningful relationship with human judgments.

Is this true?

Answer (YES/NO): NO